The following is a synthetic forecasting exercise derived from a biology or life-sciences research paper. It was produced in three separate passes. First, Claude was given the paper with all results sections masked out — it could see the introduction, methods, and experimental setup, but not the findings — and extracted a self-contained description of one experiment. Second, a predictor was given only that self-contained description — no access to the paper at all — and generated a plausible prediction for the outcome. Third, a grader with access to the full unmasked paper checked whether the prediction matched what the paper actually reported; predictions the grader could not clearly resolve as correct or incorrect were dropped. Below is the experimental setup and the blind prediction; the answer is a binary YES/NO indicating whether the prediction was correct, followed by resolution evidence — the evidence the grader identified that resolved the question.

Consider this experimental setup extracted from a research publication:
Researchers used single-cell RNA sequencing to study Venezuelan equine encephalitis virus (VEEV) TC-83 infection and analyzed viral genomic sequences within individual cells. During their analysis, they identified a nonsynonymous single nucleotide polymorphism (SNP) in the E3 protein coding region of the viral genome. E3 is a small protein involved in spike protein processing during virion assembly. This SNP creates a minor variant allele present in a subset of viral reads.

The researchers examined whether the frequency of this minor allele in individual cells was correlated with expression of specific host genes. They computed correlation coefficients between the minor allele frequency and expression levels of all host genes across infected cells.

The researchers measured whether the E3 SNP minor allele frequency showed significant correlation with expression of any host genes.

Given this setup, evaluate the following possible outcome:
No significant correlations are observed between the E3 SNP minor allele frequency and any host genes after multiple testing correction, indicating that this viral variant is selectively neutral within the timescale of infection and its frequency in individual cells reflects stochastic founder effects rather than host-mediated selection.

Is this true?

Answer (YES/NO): NO